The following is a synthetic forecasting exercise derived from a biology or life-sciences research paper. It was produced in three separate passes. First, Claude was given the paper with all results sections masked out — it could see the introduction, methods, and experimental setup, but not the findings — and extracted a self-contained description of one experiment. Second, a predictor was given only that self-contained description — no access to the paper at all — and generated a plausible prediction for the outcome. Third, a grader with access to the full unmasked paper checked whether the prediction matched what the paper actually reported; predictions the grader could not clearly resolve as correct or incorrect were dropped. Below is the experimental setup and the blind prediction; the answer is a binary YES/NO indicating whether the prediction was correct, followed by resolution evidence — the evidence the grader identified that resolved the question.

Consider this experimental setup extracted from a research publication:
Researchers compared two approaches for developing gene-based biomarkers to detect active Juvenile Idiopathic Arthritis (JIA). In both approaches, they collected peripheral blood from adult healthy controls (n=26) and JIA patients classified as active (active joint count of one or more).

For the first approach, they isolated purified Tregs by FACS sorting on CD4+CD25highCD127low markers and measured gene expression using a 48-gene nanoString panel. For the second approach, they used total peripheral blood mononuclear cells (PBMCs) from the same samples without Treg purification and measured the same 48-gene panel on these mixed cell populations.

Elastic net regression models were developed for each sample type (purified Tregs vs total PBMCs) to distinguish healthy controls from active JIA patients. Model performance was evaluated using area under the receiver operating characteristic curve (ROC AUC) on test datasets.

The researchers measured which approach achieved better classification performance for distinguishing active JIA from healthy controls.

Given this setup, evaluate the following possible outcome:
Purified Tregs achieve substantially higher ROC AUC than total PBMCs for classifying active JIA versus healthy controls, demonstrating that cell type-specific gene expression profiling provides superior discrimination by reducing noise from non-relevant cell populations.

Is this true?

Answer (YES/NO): NO